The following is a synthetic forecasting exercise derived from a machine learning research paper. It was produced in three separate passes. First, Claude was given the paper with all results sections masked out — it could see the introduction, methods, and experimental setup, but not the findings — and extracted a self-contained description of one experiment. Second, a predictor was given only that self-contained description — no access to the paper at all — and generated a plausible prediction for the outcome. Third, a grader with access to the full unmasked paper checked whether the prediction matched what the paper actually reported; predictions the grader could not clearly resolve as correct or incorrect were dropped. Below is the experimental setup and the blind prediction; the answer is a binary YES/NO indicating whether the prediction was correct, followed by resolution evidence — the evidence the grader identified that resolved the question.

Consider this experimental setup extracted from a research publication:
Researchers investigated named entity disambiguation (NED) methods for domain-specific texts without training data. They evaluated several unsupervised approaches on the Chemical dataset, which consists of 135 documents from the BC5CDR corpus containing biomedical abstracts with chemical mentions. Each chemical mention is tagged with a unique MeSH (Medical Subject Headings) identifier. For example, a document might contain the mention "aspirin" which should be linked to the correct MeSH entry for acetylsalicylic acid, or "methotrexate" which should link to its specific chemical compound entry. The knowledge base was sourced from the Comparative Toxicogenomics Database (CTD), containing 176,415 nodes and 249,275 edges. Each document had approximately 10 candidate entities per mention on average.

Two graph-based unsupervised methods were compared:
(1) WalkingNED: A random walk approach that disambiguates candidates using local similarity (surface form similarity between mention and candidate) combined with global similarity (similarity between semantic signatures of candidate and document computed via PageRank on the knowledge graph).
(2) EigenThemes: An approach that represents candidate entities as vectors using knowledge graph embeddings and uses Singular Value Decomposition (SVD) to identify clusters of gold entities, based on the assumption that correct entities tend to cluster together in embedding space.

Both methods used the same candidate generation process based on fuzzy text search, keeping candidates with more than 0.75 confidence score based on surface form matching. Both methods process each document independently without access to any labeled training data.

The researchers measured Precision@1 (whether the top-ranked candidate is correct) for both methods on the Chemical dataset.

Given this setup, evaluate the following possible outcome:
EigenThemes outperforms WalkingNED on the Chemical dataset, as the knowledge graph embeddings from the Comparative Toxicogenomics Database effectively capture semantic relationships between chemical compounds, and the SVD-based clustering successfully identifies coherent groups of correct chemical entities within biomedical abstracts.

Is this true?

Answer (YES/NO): NO